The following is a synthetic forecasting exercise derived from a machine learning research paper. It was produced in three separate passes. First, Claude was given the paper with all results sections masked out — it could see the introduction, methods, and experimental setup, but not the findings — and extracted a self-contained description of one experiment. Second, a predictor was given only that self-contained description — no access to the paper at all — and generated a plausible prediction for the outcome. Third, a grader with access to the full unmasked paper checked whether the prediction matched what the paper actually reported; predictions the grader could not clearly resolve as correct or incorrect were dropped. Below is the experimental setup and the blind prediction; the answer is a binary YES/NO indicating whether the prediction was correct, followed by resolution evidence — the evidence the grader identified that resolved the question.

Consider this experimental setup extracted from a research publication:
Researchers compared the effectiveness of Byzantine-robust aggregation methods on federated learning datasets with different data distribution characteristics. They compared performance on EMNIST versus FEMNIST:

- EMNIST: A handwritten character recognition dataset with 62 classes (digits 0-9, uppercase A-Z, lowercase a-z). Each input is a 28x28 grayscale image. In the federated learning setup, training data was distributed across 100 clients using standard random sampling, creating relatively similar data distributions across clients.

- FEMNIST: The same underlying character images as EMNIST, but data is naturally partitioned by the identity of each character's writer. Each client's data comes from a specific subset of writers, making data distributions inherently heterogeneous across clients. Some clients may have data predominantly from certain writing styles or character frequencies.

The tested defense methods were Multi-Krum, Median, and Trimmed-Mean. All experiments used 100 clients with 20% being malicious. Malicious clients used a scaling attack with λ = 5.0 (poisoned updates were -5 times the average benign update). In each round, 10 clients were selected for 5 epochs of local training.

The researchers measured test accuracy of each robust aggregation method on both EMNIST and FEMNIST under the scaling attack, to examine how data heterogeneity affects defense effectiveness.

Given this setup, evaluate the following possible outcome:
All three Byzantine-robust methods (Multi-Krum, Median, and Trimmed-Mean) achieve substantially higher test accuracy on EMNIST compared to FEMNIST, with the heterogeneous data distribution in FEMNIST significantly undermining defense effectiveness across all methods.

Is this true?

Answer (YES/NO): NO